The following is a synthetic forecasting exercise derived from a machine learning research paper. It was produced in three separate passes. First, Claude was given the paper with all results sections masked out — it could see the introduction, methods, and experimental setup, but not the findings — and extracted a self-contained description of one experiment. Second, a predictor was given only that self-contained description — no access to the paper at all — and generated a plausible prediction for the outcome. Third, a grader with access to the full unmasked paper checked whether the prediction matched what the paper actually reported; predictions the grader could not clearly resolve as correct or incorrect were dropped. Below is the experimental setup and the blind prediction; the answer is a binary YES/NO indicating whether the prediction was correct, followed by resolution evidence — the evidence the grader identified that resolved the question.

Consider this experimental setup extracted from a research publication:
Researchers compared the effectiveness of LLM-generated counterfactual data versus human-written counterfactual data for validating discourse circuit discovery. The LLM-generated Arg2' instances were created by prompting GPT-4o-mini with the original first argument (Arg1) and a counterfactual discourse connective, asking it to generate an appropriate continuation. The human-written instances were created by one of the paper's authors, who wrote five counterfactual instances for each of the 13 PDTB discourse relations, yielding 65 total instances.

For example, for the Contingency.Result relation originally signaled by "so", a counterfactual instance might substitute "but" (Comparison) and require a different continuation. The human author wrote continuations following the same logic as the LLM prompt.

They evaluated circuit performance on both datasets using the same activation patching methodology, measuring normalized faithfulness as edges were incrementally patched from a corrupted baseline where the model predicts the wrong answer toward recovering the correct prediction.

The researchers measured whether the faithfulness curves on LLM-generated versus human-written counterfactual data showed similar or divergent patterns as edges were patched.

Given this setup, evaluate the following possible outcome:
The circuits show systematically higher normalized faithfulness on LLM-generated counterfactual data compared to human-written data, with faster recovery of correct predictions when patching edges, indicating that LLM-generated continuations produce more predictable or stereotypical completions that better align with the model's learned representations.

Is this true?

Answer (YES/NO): NO